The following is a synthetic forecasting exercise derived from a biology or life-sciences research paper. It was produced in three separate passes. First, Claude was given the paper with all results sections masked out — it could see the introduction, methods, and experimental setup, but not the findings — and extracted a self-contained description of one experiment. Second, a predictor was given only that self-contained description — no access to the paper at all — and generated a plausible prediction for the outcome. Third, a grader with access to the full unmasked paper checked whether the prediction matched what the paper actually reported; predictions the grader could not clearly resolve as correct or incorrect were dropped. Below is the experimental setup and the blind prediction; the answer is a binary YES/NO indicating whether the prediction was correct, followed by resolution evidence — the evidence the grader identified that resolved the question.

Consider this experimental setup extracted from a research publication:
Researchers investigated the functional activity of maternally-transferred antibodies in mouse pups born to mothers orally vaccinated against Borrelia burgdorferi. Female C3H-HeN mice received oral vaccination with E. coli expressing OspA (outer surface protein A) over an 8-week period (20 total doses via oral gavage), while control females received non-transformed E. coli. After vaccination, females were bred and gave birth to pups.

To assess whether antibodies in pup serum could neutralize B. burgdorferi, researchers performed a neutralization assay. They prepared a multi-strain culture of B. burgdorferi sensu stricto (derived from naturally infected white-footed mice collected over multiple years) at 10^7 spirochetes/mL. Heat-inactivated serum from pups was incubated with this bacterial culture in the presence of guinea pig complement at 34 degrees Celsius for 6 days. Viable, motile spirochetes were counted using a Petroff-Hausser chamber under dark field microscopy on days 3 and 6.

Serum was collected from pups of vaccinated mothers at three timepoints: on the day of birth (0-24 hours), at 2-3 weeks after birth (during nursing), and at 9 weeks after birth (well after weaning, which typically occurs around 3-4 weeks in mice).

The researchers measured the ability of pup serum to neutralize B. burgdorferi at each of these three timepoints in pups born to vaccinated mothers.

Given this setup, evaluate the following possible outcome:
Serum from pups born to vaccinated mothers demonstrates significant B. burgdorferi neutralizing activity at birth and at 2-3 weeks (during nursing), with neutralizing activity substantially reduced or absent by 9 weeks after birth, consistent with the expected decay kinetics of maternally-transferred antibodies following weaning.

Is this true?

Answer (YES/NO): NO